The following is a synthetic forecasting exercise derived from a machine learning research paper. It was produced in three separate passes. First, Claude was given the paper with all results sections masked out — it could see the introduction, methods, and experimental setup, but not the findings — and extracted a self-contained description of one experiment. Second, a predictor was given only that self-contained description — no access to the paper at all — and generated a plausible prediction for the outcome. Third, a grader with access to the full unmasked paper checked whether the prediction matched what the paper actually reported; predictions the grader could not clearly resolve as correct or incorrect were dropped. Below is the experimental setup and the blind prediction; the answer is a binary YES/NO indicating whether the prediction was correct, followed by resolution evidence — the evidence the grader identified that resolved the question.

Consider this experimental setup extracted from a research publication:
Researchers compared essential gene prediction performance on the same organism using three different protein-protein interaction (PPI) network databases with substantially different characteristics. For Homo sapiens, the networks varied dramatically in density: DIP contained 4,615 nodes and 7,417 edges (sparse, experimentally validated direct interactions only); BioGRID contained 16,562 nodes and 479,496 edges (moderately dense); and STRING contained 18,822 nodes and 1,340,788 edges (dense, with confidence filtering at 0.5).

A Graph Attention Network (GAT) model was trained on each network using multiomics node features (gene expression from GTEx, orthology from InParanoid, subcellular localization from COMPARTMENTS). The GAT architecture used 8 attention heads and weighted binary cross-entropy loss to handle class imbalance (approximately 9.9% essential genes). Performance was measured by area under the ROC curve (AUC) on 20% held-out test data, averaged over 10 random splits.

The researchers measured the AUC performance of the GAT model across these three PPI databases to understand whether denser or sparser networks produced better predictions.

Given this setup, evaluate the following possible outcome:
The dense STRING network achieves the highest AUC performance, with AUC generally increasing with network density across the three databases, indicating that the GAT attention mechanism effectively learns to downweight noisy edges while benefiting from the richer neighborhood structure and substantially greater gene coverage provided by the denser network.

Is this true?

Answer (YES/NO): YES